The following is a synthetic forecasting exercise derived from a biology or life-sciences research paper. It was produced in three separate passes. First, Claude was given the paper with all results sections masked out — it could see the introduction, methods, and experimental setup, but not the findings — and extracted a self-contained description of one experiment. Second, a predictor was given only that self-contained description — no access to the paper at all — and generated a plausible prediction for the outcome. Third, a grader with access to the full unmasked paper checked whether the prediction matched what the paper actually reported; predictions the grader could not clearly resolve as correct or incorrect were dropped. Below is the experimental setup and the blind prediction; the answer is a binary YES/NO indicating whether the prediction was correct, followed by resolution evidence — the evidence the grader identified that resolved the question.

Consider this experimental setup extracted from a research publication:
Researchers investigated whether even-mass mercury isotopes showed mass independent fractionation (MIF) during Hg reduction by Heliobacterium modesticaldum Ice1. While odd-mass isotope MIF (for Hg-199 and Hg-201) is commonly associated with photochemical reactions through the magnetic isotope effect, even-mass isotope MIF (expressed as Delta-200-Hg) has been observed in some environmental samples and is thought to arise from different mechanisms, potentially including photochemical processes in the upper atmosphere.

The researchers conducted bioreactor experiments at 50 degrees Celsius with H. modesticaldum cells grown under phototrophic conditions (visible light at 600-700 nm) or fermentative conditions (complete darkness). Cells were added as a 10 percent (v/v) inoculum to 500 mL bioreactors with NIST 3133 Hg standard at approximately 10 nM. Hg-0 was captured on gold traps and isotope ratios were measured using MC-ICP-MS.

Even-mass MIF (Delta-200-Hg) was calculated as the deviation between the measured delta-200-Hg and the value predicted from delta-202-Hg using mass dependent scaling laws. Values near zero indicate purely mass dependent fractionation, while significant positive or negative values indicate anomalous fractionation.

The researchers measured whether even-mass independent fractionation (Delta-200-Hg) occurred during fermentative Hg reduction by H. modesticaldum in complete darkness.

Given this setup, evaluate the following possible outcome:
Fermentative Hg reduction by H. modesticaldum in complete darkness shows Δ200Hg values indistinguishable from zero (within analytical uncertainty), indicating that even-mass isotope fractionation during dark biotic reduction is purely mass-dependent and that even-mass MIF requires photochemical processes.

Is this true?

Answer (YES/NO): YES